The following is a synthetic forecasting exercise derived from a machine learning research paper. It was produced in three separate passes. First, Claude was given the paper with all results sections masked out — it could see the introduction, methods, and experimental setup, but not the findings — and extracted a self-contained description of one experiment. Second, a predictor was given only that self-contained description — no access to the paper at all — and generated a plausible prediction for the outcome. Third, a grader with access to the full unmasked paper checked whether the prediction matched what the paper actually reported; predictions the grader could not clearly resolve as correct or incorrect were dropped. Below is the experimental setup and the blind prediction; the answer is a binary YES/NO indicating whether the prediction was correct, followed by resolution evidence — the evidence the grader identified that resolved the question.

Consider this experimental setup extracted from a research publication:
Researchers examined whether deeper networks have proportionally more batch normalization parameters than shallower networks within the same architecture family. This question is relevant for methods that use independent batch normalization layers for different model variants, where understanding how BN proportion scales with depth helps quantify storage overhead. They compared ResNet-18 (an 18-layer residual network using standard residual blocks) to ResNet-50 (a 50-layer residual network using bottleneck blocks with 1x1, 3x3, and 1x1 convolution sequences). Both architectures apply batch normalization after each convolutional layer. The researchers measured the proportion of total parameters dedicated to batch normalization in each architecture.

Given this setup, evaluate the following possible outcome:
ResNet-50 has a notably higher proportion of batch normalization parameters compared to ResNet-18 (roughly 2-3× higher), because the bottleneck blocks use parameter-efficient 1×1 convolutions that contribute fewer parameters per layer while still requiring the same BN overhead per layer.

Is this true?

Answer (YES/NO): YES